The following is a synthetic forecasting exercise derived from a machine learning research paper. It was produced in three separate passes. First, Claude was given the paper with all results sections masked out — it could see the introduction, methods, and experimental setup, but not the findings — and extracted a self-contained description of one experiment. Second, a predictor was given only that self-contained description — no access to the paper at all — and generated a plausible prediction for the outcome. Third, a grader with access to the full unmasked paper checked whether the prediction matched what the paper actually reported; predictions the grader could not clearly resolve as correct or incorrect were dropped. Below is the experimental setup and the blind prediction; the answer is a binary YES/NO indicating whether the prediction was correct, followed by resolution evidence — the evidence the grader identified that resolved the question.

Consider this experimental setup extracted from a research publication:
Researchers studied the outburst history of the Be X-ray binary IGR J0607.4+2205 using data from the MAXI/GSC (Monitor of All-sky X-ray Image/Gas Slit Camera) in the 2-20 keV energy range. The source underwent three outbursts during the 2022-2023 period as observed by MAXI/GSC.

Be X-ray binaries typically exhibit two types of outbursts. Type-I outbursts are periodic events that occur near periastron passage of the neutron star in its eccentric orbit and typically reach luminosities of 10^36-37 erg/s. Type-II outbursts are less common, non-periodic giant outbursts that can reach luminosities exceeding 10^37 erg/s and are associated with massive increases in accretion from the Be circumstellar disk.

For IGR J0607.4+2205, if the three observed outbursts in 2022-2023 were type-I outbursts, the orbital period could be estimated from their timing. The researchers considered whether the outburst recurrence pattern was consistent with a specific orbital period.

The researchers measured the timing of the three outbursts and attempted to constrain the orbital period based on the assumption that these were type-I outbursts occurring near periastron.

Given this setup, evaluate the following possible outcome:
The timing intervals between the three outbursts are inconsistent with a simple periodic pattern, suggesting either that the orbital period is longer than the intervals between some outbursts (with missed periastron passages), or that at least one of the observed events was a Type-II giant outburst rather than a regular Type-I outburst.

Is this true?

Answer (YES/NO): NO